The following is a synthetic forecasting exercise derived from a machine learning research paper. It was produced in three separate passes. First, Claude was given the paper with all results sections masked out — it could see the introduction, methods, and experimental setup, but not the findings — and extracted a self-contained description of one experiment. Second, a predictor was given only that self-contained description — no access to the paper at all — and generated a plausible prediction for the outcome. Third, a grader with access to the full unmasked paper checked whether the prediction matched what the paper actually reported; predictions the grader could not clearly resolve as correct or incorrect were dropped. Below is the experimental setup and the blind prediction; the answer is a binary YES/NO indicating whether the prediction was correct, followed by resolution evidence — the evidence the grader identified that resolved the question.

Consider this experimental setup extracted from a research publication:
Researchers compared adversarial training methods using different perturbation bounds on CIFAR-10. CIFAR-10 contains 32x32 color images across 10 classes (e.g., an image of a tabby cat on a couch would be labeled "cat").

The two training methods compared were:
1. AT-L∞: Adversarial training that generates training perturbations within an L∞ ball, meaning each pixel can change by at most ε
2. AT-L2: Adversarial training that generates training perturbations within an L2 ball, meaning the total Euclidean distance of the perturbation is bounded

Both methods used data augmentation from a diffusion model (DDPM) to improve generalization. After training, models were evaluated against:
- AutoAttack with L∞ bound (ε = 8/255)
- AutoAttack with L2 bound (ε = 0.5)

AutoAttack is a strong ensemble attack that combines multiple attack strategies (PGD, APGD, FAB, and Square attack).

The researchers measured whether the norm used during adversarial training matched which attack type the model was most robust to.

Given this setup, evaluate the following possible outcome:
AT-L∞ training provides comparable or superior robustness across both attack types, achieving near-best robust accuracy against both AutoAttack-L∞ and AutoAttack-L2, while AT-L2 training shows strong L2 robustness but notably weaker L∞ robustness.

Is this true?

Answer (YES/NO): NO